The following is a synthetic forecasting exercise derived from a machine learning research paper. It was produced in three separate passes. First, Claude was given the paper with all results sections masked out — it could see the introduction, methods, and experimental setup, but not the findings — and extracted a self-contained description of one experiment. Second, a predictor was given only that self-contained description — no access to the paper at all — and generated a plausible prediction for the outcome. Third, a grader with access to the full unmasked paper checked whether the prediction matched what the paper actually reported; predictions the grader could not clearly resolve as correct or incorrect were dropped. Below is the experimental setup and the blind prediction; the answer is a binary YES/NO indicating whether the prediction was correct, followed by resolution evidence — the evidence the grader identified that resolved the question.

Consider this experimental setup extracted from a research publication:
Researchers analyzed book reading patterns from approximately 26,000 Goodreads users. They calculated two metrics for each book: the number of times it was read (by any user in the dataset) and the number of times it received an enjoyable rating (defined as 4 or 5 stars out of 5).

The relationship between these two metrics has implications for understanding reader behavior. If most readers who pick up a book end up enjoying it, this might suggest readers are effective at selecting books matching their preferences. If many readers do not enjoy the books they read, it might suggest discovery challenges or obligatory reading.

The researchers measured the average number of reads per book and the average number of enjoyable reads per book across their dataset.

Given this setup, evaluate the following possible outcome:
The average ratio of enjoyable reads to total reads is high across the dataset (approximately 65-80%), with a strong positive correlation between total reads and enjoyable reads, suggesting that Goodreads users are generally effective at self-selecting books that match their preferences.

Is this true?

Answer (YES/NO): NO